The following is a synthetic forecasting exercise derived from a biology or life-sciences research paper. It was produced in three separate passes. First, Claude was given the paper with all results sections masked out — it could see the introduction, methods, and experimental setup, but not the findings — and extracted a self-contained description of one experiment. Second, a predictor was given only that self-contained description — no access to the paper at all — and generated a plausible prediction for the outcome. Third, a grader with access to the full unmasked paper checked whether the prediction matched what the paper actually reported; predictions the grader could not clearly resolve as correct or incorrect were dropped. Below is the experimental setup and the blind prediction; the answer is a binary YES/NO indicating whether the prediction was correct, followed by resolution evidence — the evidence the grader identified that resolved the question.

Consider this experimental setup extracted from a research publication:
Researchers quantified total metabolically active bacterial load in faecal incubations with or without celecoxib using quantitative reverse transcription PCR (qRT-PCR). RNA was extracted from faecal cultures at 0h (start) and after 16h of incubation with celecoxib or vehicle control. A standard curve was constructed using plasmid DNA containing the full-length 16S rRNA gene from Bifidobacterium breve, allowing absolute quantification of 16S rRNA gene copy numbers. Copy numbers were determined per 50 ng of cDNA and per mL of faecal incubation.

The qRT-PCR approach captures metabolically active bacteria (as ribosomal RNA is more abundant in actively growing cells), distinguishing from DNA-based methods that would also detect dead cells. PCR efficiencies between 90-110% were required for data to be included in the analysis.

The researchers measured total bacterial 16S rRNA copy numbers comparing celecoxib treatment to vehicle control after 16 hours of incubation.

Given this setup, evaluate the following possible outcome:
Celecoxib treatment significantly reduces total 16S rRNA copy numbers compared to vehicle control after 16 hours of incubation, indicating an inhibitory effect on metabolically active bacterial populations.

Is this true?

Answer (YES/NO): NO